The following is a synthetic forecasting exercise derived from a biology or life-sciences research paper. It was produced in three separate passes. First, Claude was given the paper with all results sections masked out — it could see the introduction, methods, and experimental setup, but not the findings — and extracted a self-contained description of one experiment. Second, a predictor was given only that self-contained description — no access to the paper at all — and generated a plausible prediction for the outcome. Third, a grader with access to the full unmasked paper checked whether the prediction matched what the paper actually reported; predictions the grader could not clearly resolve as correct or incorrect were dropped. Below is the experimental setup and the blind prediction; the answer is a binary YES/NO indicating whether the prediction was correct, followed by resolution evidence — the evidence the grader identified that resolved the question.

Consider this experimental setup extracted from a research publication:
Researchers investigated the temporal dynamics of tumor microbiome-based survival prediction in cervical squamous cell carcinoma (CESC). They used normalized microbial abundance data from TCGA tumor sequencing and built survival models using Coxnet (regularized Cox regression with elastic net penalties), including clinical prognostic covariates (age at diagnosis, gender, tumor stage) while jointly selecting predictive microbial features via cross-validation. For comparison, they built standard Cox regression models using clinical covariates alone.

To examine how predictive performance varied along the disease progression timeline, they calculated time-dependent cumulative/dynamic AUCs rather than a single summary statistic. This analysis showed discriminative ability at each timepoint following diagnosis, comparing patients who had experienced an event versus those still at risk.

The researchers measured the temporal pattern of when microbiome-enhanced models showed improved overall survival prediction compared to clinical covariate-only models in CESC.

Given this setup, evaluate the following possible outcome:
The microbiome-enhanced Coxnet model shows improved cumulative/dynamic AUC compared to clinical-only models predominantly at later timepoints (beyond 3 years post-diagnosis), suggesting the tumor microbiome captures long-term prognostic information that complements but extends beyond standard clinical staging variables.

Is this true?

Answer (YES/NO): NO